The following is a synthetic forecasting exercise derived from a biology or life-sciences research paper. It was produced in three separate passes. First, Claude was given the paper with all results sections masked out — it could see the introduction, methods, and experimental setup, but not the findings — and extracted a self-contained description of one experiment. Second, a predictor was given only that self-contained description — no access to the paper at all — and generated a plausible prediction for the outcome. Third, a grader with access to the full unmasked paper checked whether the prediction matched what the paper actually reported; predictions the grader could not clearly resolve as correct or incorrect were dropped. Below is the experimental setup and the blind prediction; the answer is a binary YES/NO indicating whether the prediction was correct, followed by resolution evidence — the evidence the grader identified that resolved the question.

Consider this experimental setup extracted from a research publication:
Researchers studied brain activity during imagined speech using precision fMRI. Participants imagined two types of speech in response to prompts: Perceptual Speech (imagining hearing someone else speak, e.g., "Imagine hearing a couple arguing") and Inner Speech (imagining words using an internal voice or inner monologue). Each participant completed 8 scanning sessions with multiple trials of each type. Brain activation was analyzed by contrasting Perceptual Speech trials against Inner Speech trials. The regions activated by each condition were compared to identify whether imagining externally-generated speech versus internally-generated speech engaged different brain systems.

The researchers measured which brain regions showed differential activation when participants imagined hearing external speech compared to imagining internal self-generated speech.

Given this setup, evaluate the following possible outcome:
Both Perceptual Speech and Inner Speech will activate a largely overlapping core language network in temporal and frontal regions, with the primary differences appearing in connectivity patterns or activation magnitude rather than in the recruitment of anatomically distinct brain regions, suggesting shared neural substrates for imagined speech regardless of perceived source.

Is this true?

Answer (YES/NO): NO